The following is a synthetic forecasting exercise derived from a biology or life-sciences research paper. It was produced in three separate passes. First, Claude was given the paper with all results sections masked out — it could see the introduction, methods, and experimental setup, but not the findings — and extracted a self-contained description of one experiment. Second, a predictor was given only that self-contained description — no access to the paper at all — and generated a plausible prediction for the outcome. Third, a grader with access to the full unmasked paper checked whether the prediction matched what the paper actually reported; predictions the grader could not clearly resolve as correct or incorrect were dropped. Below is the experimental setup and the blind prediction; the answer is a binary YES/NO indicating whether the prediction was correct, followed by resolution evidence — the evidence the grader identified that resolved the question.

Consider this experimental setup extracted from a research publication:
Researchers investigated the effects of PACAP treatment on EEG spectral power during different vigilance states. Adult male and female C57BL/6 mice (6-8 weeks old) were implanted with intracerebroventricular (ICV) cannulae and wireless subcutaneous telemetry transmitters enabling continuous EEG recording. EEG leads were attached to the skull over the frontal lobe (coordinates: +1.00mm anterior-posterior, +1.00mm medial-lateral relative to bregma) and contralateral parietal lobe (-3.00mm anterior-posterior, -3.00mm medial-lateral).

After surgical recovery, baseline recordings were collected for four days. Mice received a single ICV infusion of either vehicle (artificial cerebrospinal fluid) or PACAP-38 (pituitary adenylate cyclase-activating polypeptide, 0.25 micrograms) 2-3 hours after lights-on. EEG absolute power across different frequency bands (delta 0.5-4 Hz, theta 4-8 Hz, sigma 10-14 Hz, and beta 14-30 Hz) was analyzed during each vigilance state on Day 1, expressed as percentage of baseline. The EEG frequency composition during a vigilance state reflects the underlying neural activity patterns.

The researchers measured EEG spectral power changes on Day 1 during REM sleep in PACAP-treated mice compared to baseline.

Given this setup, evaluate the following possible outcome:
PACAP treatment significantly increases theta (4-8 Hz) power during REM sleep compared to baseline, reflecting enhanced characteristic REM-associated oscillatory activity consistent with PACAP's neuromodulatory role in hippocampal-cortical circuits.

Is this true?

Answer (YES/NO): NO